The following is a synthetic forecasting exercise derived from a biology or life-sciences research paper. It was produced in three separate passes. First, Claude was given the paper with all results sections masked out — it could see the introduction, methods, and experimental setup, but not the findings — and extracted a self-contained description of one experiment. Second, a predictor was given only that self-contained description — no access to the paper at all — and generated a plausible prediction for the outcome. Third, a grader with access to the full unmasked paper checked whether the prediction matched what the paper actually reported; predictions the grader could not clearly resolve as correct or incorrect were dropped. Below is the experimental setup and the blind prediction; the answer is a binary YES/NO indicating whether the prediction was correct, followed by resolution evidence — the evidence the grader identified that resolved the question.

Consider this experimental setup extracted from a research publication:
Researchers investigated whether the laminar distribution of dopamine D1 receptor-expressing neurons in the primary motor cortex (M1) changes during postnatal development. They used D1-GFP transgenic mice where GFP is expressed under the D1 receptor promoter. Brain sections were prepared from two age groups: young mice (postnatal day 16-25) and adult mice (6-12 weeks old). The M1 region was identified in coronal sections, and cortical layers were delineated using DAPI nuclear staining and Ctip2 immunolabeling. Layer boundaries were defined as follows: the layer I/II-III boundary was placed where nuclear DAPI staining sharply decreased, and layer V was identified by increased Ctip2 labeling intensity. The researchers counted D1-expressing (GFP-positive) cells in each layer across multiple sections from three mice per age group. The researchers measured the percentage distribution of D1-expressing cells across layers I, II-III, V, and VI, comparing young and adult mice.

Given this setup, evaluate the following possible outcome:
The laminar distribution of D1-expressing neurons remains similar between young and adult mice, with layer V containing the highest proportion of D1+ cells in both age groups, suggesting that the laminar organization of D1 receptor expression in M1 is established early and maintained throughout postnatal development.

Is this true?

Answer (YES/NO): NO